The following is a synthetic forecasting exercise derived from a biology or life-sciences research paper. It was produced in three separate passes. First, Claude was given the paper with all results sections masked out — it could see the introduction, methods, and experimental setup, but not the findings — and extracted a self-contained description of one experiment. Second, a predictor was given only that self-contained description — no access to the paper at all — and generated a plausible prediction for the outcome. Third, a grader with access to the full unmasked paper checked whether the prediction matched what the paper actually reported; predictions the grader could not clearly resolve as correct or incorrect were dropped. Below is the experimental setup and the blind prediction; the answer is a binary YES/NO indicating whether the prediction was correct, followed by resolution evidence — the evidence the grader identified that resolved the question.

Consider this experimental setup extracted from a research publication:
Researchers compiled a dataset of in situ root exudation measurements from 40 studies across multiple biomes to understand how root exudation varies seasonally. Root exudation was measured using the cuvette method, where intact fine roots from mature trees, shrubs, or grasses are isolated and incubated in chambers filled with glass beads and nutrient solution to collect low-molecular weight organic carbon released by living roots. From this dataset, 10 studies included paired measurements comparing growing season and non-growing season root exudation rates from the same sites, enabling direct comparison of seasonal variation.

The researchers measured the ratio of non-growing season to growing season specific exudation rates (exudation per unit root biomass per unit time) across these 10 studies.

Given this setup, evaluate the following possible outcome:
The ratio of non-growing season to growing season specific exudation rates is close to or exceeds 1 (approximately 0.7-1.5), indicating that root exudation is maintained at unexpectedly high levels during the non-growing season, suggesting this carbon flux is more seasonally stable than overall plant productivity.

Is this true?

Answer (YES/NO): YES